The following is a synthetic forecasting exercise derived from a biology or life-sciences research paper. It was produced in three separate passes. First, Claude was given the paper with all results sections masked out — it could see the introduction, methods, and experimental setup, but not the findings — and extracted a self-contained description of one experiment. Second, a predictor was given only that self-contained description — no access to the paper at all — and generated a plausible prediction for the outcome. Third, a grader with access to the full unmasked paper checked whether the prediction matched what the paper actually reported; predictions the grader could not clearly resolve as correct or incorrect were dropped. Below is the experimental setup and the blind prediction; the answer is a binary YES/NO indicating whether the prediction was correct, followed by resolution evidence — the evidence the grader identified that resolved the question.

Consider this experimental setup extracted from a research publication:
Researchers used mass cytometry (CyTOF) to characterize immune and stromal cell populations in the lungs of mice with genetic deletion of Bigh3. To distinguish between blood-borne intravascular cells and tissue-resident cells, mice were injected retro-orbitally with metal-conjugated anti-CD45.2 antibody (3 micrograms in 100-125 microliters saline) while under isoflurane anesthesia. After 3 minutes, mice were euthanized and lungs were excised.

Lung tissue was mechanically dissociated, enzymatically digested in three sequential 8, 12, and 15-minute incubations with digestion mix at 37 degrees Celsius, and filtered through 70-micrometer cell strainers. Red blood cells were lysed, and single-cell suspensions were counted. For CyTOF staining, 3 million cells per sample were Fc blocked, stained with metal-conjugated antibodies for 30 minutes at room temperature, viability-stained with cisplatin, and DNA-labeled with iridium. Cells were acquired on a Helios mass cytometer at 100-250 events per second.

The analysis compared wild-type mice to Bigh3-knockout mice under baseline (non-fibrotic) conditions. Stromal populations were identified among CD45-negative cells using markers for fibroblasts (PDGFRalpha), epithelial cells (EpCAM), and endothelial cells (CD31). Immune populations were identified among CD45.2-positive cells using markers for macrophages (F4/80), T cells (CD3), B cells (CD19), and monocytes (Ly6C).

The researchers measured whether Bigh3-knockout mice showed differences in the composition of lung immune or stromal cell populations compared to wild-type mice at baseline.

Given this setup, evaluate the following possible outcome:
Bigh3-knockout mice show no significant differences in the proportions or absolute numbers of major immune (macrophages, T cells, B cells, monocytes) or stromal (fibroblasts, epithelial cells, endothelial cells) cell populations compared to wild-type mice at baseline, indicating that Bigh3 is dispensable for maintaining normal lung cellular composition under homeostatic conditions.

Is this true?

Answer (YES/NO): NO